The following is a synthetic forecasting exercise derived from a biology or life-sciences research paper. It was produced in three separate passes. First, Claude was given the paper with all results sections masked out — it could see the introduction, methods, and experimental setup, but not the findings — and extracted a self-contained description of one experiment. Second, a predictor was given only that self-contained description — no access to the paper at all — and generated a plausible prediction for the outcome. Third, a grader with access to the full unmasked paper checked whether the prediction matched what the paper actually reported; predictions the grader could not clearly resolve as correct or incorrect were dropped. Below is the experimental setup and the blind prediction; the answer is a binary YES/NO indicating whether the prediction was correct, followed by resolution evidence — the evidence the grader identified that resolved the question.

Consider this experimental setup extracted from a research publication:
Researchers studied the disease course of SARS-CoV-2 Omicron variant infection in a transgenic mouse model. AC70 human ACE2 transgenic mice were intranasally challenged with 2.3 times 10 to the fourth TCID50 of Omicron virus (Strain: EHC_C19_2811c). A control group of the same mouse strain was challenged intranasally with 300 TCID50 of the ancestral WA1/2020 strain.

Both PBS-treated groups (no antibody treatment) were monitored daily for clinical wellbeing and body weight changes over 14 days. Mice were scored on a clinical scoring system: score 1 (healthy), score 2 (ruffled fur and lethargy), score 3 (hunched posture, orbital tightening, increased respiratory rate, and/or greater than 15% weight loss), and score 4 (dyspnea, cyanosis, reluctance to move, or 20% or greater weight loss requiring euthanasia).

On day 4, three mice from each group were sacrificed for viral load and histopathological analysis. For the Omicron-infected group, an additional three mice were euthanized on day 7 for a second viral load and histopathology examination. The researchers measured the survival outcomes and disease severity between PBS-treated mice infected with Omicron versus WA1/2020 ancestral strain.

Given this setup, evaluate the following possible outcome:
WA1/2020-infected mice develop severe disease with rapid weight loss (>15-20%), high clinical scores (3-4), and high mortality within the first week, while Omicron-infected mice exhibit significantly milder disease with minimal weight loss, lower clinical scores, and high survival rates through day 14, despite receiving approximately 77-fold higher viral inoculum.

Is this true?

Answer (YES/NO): YES